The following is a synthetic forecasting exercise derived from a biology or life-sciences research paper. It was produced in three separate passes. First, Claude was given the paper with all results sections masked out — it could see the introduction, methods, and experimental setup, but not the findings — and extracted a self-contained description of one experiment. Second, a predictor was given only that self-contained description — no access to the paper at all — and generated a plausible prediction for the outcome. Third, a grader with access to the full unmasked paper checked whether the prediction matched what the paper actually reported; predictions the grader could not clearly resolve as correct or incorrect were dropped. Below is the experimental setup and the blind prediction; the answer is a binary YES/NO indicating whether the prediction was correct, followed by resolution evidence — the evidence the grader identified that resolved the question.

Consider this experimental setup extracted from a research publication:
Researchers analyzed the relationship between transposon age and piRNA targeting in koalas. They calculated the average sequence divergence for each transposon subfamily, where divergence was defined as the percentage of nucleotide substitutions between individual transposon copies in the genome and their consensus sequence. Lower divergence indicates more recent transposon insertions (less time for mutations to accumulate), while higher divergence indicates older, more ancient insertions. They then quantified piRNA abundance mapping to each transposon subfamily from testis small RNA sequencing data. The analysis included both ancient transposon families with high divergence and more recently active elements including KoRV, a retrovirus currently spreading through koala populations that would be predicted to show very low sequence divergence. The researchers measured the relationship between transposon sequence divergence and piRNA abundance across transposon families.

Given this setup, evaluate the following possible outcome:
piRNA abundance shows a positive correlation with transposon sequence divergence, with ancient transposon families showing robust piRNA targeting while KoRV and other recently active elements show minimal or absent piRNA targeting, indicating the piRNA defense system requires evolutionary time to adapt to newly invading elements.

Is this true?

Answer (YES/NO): NO